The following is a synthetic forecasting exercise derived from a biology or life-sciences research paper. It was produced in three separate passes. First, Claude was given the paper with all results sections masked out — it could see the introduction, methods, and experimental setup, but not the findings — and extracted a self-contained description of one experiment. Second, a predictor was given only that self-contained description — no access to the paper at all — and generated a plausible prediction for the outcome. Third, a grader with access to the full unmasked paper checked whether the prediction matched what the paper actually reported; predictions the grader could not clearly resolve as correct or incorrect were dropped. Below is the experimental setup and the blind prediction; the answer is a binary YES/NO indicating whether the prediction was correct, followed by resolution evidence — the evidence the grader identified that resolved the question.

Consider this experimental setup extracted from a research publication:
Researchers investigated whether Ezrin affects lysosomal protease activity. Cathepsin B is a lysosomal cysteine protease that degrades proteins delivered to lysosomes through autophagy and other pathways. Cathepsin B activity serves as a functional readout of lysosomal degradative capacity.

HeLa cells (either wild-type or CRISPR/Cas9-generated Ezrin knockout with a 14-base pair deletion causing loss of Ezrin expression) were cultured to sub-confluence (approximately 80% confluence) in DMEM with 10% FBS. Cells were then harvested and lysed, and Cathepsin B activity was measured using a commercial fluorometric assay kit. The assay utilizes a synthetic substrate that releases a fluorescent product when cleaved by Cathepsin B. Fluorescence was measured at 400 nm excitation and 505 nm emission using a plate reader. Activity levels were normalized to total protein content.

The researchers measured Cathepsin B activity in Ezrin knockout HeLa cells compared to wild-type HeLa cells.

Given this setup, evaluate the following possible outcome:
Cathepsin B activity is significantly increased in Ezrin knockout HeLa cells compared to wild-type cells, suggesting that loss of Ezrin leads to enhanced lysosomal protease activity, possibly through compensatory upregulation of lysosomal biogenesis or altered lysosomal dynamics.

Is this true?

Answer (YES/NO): YES